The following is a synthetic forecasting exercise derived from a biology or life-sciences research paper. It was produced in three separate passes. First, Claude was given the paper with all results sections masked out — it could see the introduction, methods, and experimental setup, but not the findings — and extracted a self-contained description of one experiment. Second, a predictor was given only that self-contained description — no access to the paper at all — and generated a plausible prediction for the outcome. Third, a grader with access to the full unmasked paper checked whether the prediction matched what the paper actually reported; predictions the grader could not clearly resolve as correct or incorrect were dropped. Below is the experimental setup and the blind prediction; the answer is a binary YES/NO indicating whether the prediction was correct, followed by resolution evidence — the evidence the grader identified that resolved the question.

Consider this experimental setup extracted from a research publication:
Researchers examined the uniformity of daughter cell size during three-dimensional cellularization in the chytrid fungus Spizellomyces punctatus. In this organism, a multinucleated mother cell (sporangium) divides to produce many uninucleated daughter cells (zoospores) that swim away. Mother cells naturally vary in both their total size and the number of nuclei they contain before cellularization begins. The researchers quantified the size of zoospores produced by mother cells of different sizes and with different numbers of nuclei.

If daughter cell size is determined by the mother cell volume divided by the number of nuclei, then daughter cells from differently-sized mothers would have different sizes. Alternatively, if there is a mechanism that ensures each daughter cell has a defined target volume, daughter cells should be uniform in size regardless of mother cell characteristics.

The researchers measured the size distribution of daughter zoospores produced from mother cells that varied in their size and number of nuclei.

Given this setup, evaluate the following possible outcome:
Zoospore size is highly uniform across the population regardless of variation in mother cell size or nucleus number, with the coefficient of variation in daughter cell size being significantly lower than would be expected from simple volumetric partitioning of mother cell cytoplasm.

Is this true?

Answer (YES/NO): NO